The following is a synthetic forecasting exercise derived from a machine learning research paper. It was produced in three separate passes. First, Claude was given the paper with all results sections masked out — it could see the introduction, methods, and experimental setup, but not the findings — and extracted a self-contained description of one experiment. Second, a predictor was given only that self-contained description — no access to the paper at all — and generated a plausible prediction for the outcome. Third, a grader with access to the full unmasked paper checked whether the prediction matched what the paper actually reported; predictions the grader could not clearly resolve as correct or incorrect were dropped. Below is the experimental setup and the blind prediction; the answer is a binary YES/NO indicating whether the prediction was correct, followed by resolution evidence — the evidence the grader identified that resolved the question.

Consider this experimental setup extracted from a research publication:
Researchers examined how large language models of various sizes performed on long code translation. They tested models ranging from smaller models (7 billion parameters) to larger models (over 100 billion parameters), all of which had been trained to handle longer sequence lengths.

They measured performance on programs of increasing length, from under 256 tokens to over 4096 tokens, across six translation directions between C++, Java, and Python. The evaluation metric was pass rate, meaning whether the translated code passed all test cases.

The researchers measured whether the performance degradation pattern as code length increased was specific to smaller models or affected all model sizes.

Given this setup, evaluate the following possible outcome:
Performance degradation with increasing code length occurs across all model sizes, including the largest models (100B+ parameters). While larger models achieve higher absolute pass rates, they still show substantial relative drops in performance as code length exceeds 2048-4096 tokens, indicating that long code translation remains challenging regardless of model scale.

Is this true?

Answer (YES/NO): YES